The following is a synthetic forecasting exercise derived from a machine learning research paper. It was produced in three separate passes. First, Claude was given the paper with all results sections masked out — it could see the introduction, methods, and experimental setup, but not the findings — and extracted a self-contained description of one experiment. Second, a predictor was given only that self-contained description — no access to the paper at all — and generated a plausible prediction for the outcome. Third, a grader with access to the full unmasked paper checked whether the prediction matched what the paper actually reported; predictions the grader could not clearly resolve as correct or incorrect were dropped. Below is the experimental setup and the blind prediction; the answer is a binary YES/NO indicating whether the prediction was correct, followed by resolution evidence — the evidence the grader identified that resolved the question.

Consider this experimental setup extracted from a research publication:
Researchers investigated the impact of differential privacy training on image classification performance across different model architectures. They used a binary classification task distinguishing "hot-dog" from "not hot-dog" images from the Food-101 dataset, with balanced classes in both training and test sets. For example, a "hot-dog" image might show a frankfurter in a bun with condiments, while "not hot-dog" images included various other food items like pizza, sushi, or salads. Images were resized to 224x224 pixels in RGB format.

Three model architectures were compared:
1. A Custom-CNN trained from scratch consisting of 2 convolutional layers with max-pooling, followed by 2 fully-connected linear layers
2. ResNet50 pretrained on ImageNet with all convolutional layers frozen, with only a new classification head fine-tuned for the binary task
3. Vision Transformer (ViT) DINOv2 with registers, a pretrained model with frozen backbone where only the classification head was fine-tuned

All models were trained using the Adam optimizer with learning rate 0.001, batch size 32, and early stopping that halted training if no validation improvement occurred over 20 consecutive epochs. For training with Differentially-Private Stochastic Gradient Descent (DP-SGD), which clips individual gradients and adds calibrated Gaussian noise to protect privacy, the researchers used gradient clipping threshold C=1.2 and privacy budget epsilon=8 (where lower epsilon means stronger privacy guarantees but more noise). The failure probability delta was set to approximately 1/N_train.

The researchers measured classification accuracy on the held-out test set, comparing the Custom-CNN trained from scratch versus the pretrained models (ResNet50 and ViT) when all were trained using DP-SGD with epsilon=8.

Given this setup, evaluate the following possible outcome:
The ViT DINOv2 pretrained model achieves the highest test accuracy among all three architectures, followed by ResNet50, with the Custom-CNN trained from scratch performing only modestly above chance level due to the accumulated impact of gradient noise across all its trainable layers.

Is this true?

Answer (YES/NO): YES